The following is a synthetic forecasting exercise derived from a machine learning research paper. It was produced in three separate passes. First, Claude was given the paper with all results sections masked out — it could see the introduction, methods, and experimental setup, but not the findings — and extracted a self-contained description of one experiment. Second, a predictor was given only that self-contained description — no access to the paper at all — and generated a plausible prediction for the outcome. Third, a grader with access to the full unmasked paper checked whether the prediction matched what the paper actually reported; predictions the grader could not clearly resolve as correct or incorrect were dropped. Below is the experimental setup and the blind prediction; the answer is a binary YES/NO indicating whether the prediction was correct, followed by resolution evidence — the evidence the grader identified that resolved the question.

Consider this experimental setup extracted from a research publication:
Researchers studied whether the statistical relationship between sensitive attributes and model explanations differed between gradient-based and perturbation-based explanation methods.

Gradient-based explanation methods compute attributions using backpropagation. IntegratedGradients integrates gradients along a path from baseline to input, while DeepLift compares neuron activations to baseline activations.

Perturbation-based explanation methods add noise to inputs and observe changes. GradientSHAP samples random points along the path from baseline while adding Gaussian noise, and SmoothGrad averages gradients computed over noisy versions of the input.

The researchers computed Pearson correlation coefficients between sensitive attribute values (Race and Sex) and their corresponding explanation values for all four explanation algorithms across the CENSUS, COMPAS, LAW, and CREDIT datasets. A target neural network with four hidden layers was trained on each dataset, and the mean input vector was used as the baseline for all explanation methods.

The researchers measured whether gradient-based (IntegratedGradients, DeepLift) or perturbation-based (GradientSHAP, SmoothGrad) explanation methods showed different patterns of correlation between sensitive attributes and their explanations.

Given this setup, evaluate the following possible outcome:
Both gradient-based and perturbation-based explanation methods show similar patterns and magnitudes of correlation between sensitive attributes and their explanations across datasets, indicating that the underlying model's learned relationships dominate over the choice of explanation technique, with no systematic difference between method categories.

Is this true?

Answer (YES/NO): YES